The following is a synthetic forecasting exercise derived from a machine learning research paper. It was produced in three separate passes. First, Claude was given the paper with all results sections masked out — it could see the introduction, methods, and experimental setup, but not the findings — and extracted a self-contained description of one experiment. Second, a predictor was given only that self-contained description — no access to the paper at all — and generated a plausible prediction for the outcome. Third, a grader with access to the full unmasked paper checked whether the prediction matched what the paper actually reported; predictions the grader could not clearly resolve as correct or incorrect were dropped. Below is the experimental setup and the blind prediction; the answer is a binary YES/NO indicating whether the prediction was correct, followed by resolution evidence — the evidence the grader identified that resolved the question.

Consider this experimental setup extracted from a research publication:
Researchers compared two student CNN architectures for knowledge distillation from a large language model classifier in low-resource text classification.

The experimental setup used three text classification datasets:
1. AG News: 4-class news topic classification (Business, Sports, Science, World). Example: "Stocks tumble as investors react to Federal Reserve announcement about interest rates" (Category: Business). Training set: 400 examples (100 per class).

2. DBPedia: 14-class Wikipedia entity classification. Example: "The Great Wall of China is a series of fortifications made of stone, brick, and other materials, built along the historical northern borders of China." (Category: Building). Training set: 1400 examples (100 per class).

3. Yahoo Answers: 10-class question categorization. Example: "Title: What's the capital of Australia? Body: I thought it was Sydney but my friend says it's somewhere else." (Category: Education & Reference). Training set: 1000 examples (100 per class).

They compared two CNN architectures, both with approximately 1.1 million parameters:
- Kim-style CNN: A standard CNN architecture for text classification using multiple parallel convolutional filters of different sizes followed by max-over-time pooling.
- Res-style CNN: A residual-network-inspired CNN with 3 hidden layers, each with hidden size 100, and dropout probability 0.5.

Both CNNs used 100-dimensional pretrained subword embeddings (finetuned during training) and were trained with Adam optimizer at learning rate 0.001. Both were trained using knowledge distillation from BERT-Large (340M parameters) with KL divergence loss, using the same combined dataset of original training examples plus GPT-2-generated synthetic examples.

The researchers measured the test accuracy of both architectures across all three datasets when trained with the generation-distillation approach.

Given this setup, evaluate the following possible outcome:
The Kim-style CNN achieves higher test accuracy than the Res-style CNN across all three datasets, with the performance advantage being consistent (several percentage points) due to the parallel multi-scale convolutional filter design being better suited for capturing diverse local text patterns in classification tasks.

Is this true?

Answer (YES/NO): NO